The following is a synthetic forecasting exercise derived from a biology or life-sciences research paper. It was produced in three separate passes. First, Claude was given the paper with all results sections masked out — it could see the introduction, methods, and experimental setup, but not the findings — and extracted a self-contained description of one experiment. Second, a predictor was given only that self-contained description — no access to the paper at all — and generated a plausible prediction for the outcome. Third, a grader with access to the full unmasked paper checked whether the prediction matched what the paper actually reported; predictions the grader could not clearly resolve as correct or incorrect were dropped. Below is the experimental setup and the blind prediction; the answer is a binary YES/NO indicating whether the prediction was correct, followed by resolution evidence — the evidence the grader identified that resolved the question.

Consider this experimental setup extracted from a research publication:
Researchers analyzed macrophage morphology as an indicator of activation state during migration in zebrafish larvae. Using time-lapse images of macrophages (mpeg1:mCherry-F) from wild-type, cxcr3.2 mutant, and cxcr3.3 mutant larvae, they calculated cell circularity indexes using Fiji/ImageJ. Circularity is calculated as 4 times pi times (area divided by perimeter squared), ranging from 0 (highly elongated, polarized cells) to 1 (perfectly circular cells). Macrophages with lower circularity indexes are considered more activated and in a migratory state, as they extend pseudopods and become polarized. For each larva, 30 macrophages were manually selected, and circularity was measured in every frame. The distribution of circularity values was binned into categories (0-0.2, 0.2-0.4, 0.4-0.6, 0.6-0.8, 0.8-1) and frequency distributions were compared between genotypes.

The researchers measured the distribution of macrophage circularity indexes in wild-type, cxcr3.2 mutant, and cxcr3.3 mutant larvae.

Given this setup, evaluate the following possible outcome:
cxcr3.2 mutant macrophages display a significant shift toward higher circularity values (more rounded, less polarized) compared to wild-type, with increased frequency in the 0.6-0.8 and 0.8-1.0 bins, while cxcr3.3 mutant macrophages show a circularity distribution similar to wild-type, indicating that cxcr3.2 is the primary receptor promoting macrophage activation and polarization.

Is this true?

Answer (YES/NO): NO